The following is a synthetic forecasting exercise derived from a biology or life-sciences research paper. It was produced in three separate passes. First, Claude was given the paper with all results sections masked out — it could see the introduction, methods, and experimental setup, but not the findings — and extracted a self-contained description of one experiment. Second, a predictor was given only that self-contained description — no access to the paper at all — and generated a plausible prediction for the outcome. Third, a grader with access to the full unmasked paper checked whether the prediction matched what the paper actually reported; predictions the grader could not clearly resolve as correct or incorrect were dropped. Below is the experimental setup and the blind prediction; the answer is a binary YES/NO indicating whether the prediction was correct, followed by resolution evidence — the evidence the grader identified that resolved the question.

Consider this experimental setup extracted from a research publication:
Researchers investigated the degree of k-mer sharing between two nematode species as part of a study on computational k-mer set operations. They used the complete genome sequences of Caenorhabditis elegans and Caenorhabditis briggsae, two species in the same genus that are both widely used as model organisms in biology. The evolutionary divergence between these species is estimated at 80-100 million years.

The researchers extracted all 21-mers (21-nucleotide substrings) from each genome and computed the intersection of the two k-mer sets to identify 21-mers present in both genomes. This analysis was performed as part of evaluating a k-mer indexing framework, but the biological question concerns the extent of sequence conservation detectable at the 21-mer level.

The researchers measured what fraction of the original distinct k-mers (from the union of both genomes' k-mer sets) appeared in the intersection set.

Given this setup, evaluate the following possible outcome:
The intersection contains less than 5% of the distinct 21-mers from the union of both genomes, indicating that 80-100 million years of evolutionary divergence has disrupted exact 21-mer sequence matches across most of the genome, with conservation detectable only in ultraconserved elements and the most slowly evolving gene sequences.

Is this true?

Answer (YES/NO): YES